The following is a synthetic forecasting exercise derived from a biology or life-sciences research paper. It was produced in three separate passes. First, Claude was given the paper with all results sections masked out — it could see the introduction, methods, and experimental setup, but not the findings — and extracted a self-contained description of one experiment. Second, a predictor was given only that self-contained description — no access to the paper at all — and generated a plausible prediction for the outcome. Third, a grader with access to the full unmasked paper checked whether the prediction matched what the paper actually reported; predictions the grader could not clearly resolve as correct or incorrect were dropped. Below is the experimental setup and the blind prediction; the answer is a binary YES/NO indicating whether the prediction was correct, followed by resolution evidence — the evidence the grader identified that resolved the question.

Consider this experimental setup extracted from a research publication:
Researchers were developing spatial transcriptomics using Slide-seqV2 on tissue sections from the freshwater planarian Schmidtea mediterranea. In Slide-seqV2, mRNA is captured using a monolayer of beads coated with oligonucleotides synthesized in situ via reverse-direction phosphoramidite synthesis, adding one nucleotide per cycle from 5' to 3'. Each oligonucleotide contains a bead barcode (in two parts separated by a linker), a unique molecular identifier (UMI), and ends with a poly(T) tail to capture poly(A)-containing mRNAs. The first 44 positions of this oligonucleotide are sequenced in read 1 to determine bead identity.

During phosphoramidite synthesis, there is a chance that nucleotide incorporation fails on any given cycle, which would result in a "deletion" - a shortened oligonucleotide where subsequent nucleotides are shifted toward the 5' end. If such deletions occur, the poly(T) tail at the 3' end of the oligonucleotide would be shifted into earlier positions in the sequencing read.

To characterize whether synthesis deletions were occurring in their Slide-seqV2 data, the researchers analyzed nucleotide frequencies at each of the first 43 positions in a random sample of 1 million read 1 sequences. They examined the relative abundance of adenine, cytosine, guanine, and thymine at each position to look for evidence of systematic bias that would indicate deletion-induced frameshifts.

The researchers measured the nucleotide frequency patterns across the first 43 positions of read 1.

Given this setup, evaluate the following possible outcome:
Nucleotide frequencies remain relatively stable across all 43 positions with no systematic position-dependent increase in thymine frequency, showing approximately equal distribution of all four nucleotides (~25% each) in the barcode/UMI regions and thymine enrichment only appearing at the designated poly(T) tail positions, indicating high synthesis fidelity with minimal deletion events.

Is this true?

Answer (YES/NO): NO